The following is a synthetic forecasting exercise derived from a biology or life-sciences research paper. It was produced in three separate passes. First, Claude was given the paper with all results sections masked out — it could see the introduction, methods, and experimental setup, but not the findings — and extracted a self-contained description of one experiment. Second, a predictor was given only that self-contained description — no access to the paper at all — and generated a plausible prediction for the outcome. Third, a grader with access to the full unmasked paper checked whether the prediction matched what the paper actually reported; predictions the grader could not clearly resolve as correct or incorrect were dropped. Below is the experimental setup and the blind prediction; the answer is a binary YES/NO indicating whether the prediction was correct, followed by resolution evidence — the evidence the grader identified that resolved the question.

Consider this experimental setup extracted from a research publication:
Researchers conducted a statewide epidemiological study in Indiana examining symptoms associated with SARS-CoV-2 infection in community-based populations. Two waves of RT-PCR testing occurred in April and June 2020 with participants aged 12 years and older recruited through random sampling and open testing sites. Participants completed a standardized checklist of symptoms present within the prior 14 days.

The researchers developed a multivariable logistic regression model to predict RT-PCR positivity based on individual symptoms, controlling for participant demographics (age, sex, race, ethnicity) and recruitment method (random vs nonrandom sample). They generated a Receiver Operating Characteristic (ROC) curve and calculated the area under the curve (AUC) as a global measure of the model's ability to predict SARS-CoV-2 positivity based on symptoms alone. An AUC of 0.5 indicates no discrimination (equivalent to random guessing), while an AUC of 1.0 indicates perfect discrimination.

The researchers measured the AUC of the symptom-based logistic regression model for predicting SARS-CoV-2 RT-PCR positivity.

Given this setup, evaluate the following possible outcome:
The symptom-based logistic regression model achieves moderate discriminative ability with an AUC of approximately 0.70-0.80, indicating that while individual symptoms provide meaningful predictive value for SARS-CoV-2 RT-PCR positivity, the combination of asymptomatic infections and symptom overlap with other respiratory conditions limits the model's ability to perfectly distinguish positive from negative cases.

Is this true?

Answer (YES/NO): NO